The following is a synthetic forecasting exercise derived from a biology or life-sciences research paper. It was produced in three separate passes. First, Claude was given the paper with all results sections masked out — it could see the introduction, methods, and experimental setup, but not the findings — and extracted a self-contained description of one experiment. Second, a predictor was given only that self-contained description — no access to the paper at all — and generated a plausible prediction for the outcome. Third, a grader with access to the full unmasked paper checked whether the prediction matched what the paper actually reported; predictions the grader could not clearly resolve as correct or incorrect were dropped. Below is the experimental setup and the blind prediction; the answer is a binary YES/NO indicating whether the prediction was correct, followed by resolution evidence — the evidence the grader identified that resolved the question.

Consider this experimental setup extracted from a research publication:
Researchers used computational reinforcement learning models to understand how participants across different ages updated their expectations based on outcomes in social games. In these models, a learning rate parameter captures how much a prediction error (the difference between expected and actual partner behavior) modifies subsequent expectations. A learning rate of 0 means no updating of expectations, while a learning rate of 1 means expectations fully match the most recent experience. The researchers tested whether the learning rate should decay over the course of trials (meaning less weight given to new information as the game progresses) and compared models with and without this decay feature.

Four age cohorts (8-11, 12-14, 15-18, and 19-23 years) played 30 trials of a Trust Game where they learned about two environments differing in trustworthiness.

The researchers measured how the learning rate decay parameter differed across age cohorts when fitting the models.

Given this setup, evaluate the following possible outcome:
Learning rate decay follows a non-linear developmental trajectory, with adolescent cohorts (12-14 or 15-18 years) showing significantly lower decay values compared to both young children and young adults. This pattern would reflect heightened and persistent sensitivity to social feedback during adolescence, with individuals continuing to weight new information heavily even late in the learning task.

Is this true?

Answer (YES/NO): NO